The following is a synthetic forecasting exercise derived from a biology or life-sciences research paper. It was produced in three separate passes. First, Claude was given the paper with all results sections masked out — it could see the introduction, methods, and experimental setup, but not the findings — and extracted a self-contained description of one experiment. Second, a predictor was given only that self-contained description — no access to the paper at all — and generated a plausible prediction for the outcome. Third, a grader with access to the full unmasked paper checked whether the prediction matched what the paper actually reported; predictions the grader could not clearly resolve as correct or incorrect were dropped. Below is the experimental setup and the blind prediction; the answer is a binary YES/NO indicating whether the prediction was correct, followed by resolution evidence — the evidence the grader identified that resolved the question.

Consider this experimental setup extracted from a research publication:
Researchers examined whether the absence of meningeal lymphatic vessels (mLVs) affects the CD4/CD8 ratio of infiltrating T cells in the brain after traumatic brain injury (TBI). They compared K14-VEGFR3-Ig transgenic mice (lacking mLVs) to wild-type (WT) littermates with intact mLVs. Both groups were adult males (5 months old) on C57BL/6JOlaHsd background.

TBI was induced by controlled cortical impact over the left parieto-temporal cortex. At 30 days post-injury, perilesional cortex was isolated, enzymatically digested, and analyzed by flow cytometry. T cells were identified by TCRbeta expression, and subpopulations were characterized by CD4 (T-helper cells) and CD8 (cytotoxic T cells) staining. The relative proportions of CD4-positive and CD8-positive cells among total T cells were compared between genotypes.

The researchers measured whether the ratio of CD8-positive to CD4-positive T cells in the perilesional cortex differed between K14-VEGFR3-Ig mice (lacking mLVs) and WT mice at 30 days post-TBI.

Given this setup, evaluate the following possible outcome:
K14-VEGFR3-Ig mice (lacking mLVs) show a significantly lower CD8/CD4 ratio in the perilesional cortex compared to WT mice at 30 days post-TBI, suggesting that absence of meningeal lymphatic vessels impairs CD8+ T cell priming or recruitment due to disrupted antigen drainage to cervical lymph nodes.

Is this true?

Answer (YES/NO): NO